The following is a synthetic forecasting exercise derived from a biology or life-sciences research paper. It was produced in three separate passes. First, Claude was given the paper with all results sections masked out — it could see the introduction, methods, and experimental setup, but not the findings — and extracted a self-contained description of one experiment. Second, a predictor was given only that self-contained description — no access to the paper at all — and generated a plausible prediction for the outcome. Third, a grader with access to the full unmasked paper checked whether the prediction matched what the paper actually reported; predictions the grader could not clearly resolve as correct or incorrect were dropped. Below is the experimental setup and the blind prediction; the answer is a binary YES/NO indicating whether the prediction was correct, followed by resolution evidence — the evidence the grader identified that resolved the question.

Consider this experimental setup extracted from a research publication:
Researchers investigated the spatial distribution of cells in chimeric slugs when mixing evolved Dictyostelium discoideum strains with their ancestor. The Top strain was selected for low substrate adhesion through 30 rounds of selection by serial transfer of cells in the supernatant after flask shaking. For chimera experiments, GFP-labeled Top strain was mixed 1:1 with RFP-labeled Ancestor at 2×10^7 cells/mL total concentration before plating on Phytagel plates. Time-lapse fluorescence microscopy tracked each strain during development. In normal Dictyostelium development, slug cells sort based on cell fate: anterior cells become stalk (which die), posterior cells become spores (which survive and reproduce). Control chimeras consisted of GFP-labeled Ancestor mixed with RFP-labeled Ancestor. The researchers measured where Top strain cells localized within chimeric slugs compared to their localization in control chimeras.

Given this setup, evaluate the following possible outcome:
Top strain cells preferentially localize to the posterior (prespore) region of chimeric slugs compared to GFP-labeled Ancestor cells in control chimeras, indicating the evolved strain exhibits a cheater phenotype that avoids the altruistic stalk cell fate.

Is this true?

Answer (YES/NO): YES